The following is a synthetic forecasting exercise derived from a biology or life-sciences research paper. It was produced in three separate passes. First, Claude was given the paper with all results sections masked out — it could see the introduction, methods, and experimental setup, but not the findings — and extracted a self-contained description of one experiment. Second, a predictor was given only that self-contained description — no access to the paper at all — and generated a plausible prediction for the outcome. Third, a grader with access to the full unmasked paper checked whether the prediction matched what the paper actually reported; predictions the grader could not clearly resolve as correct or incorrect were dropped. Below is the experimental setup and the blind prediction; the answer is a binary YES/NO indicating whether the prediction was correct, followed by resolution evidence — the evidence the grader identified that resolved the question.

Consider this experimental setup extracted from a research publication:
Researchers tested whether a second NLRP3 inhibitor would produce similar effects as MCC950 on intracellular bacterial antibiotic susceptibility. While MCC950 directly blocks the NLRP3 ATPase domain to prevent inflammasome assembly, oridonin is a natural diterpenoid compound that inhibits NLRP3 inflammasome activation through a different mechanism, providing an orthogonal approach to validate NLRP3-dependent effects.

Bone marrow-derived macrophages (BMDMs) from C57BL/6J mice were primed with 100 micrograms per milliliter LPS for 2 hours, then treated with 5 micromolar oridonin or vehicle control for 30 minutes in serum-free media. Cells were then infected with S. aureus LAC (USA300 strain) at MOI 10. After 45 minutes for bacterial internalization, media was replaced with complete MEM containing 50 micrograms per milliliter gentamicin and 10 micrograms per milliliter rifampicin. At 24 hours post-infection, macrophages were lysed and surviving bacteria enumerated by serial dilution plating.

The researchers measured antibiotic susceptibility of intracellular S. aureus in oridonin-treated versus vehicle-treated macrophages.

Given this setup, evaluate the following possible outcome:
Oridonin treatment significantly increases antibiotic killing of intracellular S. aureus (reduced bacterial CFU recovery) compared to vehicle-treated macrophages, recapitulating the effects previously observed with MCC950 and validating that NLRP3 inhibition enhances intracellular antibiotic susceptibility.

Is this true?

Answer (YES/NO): YES